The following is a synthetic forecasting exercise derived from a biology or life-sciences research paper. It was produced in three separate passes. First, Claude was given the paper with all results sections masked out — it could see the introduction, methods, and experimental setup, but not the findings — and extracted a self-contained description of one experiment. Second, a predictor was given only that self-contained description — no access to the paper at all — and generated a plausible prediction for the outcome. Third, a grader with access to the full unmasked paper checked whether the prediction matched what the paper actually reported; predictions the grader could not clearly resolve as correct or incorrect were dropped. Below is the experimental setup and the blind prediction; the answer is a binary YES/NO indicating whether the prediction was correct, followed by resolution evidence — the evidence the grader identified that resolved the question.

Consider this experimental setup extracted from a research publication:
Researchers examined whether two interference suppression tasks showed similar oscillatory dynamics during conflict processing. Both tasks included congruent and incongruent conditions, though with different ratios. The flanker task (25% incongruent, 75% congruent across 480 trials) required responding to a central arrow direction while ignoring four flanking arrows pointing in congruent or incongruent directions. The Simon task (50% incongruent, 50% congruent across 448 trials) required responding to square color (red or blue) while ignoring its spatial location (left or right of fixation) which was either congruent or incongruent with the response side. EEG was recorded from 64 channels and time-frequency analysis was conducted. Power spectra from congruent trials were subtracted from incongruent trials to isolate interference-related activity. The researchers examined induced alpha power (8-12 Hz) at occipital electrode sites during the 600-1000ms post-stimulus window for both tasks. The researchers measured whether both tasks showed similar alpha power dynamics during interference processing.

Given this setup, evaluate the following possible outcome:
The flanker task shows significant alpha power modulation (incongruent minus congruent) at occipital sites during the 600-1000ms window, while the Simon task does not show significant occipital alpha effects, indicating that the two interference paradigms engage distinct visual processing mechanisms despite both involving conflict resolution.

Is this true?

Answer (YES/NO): YES